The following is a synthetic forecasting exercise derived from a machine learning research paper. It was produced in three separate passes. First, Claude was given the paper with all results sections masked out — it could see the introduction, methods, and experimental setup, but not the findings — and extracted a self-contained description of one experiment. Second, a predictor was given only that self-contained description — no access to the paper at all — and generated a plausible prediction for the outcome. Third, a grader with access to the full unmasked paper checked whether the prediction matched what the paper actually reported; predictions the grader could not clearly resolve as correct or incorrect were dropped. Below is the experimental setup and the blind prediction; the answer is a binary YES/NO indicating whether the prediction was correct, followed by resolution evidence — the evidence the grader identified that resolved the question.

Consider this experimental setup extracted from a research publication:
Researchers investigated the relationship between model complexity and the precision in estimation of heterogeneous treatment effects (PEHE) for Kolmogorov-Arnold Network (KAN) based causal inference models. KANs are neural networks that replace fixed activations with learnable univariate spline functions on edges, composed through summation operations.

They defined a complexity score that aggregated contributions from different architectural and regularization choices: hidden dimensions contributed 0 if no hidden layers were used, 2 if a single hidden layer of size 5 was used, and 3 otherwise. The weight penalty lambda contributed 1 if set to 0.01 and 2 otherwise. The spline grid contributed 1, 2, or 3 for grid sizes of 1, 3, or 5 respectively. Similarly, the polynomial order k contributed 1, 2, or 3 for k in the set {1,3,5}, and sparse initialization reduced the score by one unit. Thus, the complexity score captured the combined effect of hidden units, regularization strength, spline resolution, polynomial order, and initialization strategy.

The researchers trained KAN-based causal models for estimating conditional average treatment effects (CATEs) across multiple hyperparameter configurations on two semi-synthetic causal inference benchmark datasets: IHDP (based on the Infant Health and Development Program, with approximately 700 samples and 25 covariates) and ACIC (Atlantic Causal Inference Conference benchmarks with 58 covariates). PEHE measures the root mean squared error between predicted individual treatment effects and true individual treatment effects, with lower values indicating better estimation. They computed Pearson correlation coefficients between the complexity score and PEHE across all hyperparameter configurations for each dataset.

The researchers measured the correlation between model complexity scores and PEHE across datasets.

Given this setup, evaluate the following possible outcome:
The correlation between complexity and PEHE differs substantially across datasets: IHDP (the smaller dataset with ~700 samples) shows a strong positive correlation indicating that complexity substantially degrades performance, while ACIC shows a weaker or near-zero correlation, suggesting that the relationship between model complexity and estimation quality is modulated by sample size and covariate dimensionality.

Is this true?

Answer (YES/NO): NO